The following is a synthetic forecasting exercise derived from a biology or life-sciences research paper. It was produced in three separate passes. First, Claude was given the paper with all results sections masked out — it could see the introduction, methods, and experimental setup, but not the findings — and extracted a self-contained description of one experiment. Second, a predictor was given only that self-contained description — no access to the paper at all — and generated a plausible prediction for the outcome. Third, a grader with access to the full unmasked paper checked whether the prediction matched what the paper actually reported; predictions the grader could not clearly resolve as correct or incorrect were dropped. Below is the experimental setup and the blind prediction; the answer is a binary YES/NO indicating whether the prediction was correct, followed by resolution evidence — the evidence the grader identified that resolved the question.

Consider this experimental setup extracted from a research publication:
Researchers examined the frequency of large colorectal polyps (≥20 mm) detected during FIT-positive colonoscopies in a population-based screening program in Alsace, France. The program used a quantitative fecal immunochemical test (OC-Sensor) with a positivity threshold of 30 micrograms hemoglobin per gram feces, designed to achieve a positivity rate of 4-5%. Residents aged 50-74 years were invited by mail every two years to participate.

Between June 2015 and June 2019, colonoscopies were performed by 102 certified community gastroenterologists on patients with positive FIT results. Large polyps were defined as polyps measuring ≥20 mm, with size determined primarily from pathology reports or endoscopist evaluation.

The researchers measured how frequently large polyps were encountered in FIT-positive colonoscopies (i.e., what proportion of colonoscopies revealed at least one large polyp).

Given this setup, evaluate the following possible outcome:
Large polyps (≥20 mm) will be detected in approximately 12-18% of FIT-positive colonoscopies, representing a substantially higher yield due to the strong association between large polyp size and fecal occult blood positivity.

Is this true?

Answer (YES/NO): NO